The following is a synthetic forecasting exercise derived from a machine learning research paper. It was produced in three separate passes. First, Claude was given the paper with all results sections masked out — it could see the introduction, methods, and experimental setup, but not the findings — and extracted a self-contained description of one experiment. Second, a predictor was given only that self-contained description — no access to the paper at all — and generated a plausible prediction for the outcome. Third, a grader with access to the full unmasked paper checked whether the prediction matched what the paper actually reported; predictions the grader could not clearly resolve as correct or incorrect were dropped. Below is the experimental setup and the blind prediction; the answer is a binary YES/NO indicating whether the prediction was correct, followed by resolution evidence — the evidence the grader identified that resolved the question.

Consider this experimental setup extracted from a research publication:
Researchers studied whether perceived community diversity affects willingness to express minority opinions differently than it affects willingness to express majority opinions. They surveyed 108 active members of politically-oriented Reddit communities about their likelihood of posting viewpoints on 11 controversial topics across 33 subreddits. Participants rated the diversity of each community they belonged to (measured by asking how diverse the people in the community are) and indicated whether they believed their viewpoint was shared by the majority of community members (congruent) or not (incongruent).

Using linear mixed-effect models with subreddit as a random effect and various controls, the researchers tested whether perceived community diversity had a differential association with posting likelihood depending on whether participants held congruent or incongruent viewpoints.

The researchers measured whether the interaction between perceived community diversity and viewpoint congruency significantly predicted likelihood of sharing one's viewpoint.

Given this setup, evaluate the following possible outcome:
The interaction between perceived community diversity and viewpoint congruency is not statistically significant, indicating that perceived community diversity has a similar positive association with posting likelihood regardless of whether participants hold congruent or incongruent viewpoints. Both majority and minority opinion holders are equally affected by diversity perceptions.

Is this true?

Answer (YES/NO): YES